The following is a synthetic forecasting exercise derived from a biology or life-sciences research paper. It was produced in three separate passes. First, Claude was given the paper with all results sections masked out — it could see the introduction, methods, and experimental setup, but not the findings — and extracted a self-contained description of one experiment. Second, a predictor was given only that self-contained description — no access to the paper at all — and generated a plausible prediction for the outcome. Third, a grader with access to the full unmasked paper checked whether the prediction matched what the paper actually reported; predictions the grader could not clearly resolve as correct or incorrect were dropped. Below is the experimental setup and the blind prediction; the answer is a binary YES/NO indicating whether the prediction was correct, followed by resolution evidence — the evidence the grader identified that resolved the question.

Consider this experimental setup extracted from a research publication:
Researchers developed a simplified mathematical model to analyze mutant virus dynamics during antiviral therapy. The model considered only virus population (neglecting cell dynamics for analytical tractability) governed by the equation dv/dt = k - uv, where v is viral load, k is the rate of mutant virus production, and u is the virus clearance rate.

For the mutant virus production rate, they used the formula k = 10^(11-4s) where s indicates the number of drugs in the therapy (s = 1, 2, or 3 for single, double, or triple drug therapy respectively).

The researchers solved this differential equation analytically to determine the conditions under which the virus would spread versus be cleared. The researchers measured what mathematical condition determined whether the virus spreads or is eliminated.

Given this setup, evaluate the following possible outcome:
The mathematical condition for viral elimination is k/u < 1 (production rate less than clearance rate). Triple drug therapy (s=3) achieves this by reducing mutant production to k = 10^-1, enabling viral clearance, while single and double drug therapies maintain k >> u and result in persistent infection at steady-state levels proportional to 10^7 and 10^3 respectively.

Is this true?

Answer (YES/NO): YES